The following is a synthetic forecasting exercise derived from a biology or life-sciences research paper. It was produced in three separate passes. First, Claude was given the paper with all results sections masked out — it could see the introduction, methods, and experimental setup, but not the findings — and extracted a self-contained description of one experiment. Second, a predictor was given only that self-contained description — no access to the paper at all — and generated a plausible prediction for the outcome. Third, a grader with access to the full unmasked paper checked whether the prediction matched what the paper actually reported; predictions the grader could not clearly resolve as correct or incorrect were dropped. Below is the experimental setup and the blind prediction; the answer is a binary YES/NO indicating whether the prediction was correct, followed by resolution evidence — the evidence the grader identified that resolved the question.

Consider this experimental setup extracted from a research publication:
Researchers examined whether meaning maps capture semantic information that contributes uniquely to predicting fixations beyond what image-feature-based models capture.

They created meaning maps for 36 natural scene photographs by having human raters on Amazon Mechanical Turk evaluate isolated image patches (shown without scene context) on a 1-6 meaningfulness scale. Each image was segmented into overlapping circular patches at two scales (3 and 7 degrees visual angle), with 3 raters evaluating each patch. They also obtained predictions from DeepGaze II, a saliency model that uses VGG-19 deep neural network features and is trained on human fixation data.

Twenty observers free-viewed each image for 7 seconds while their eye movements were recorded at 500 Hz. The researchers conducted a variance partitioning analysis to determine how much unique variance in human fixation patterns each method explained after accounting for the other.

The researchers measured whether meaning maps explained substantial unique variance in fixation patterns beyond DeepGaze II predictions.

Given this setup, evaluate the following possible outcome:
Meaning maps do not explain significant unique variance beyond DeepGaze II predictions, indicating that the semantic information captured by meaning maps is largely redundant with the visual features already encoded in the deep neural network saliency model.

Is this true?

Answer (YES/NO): NO